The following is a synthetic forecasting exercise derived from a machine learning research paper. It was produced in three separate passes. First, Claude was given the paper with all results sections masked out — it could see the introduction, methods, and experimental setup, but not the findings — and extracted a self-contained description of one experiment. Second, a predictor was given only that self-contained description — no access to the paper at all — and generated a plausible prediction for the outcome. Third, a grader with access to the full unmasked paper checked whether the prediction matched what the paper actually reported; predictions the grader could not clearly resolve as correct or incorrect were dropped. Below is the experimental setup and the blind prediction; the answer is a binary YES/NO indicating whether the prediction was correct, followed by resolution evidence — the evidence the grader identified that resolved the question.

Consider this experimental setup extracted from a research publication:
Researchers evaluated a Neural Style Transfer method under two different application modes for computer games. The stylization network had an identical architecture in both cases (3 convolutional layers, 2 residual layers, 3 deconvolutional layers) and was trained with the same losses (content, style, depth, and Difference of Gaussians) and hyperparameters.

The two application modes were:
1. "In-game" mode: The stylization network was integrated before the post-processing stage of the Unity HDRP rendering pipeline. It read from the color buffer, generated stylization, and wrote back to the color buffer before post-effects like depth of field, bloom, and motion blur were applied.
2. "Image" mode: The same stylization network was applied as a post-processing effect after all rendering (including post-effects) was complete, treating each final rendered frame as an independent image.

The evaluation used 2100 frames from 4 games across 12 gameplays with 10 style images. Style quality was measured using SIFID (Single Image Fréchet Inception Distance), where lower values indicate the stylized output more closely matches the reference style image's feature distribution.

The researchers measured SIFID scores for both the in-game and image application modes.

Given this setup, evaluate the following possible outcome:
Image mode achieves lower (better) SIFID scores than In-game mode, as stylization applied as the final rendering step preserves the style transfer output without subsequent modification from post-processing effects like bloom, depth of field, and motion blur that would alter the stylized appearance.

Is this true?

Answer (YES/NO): YES